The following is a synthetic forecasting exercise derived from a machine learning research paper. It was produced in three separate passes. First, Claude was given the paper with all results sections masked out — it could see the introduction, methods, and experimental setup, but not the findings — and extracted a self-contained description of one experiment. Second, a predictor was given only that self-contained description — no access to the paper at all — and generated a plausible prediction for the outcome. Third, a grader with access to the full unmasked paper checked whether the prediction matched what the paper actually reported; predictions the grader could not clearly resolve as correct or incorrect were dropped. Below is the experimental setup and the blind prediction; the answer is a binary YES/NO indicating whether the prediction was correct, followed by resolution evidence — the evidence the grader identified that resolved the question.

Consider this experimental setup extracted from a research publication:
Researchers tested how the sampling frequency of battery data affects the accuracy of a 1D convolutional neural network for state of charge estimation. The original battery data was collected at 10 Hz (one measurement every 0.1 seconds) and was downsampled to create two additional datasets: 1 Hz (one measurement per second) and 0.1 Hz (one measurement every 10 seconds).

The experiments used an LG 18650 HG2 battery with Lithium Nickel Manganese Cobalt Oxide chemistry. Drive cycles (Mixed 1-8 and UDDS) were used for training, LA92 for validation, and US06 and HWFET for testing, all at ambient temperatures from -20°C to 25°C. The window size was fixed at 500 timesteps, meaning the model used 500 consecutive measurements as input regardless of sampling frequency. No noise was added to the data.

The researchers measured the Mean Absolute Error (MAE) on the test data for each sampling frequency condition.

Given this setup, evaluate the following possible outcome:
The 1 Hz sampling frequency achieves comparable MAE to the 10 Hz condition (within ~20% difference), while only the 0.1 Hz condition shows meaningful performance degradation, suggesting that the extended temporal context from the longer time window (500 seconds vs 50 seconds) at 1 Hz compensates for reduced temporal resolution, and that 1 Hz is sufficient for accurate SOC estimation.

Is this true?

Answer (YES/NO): NO